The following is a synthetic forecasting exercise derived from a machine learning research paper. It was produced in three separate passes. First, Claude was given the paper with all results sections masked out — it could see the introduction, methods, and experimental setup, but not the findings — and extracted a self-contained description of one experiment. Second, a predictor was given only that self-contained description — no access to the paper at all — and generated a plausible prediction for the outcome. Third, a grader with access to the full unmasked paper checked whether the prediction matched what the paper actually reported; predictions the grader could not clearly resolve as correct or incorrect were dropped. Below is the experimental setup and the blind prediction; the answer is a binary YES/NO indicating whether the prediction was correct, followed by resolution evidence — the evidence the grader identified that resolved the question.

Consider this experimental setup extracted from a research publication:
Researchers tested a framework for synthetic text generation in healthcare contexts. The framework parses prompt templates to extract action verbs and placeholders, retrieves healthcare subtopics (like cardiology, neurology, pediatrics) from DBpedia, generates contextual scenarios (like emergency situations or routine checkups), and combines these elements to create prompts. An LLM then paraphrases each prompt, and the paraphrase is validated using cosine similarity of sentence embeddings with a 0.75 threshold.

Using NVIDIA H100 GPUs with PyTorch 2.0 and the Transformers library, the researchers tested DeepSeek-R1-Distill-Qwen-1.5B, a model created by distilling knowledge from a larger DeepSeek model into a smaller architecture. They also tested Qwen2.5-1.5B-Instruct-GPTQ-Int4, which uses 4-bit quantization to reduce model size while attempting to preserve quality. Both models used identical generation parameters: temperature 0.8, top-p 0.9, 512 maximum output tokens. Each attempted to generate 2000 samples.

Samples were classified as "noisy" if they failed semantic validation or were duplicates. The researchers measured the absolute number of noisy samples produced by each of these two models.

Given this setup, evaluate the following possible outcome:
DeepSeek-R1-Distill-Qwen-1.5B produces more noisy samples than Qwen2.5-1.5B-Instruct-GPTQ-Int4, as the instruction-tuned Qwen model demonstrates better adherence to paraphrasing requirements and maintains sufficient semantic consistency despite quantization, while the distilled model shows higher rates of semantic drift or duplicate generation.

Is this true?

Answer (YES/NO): YES